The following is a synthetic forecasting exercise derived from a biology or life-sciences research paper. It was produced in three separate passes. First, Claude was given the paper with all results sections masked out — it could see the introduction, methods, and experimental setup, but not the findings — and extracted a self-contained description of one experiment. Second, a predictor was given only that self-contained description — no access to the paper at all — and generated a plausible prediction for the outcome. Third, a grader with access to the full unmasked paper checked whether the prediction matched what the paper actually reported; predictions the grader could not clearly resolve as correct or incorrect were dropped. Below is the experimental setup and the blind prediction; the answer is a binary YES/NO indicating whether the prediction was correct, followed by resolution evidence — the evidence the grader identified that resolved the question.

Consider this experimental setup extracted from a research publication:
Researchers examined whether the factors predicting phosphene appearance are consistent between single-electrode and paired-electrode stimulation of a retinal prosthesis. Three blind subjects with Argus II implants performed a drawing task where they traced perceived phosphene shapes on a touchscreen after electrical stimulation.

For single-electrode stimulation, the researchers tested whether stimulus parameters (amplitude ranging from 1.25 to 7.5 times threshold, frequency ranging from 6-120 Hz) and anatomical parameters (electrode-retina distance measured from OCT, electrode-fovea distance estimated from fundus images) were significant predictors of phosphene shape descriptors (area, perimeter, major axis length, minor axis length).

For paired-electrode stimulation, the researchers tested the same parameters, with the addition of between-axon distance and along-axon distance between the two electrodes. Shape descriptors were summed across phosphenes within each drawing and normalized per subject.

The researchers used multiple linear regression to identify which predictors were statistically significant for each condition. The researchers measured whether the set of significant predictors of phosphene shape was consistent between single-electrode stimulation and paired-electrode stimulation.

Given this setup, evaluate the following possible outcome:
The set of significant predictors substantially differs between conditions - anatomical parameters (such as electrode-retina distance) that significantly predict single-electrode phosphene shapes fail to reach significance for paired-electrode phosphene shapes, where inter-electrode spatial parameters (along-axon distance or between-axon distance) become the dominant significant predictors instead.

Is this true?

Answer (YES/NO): NO